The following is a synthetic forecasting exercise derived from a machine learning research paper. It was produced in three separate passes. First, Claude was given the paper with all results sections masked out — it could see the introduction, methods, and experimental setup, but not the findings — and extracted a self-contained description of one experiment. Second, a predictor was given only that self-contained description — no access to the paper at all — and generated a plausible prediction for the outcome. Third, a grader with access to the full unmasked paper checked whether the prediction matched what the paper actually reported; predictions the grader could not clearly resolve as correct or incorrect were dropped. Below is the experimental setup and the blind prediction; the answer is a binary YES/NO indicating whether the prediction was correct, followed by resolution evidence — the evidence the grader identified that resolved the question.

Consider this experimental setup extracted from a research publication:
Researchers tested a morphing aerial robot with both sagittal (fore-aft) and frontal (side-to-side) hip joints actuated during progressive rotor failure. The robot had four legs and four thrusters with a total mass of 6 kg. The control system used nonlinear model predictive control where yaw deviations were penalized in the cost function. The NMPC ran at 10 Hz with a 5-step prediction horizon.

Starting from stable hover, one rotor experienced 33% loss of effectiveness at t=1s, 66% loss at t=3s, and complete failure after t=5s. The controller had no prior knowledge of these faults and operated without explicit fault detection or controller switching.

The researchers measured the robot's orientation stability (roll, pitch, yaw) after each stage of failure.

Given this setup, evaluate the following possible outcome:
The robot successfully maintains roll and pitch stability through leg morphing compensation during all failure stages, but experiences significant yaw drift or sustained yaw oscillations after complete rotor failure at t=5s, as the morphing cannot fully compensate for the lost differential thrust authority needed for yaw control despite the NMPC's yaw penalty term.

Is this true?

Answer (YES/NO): NO